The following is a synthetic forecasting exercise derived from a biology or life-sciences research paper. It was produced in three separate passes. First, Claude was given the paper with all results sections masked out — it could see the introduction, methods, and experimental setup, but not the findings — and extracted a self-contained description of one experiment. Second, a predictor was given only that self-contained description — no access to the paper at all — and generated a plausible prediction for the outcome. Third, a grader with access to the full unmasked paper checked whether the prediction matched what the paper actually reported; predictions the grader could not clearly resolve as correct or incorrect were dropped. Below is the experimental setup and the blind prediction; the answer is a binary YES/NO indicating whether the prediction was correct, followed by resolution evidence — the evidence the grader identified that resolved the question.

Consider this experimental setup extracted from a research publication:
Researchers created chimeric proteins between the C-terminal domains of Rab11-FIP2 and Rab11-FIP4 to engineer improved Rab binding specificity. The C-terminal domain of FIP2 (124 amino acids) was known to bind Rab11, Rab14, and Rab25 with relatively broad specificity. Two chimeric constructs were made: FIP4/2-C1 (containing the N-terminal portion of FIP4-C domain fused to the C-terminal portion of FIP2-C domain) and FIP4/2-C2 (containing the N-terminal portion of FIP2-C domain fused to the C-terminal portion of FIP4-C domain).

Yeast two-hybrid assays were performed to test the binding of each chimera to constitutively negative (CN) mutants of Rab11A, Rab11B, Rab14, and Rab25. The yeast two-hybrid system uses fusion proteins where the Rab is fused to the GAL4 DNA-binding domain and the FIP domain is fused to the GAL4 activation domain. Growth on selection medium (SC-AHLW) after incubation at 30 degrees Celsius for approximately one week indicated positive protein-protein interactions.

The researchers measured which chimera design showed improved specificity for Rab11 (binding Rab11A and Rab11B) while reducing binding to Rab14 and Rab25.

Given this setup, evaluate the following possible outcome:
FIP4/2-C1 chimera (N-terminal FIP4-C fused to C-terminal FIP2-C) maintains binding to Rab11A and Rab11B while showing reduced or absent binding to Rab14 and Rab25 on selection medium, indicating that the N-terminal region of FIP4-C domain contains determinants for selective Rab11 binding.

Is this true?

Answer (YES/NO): YES